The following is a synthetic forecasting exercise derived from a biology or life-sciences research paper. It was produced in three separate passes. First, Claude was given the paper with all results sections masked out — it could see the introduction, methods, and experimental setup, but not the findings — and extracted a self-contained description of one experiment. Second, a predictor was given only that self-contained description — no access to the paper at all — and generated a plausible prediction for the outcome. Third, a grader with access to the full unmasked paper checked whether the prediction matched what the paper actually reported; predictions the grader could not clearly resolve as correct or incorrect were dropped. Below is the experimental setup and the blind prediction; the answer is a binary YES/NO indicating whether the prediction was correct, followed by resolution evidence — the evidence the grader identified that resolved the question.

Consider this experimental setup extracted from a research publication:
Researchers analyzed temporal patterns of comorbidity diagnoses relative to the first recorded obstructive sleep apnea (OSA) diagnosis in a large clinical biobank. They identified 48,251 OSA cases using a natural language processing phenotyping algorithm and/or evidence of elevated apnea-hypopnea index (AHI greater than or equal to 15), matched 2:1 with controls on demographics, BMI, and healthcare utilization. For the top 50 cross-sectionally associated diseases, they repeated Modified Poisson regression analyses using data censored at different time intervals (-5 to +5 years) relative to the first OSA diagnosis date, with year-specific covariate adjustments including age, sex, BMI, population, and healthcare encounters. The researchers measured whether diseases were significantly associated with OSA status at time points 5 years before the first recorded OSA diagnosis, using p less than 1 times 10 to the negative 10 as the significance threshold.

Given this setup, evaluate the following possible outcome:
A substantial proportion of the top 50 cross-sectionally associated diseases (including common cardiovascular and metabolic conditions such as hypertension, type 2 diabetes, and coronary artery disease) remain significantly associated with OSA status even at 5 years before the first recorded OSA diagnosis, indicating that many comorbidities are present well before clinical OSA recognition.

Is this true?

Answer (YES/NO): YES